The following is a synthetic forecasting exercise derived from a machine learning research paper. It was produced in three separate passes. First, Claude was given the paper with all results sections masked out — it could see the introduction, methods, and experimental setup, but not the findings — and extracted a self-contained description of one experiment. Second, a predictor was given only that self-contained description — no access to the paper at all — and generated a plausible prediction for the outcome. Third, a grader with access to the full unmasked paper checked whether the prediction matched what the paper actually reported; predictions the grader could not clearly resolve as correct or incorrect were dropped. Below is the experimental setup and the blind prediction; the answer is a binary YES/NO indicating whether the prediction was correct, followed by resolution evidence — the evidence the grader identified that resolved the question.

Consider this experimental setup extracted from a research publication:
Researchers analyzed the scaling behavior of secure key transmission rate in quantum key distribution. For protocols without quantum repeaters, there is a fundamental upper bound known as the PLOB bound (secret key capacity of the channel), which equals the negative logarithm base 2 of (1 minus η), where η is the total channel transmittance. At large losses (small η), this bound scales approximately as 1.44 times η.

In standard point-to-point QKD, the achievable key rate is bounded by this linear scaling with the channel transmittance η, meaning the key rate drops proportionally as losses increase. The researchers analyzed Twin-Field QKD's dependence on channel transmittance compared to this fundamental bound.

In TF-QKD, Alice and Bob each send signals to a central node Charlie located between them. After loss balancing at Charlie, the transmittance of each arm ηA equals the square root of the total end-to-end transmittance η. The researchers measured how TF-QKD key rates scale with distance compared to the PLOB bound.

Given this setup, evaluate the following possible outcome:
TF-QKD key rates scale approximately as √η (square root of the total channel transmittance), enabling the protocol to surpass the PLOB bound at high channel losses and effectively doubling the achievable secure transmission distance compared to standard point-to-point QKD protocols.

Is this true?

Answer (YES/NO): YES